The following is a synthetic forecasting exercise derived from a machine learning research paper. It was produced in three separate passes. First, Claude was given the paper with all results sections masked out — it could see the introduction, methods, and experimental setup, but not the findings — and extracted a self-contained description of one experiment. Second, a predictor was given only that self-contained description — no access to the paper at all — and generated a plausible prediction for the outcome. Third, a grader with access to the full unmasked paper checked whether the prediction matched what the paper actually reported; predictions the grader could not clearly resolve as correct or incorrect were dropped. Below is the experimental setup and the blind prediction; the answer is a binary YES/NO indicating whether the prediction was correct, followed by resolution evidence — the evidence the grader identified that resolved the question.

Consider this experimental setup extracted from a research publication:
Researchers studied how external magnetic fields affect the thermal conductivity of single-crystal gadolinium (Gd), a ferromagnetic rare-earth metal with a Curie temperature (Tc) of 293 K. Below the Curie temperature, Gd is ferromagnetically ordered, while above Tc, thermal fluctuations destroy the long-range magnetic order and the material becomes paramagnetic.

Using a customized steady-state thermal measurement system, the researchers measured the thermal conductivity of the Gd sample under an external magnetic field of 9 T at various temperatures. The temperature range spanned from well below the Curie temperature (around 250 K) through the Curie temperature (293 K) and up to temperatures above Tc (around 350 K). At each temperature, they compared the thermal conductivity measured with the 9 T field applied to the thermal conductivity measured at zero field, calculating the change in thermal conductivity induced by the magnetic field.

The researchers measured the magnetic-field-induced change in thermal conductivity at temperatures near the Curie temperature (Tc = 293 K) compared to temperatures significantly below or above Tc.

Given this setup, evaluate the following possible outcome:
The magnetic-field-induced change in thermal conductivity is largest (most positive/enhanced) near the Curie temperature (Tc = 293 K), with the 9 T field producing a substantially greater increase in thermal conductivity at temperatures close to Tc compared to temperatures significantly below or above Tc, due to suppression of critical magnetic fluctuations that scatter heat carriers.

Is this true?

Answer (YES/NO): YES